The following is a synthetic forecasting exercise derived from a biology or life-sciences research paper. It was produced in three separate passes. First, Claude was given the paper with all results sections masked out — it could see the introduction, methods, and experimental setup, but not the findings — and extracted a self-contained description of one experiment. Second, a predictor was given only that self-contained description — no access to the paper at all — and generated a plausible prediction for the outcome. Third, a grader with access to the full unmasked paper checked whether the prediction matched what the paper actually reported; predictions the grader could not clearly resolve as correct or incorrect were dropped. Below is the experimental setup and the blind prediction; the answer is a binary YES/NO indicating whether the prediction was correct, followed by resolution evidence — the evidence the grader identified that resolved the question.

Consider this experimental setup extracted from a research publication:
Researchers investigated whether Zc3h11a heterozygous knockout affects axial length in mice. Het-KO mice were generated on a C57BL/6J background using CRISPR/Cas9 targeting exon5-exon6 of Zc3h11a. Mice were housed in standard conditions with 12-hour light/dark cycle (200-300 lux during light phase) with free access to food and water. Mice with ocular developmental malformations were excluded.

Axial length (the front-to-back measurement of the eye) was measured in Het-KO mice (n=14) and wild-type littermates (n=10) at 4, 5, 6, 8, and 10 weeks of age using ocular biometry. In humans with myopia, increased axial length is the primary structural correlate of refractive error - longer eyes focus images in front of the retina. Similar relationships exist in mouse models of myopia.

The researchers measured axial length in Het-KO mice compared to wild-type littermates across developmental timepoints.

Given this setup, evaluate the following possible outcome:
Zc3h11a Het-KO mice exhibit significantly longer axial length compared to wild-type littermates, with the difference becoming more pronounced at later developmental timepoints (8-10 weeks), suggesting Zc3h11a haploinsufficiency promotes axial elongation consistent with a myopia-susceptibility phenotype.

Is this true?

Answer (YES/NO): NO